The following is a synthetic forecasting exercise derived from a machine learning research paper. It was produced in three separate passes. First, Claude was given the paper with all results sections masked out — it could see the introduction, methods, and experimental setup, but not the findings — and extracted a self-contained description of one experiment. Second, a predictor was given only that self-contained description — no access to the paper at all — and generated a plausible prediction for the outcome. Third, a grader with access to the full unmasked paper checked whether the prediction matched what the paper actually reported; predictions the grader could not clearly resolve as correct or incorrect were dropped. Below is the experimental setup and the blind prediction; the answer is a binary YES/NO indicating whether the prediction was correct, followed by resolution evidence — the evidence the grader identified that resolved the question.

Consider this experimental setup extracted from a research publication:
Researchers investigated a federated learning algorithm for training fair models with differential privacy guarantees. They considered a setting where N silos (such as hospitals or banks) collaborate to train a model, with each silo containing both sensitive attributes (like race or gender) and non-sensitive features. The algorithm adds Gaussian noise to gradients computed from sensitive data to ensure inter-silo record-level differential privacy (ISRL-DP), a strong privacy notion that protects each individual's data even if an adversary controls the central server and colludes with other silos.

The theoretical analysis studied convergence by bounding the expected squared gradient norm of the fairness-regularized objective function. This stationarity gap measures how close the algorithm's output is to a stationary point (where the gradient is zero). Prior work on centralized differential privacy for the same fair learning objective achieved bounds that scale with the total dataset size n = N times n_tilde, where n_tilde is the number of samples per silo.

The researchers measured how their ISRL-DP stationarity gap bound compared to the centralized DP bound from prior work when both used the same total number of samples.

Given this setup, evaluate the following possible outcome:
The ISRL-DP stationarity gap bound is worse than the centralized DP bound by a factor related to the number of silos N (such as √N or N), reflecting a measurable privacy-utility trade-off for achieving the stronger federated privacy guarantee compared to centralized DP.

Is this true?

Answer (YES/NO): YES